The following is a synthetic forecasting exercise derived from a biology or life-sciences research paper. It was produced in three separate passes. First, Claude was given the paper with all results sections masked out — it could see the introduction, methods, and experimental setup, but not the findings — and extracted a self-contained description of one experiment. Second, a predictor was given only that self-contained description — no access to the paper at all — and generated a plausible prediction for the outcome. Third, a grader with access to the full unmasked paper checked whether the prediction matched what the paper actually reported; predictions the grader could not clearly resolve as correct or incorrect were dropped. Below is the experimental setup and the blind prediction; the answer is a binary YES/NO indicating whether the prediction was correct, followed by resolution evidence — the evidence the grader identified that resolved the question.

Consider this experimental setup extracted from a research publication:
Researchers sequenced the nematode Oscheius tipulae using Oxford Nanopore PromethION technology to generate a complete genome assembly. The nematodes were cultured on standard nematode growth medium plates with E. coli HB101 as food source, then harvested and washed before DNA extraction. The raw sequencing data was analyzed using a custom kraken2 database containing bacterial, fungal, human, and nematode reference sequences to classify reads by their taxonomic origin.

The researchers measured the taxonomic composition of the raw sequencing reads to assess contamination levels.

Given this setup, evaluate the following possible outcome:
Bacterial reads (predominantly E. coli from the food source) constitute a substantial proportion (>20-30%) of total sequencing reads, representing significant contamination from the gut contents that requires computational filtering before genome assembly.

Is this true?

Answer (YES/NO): YES